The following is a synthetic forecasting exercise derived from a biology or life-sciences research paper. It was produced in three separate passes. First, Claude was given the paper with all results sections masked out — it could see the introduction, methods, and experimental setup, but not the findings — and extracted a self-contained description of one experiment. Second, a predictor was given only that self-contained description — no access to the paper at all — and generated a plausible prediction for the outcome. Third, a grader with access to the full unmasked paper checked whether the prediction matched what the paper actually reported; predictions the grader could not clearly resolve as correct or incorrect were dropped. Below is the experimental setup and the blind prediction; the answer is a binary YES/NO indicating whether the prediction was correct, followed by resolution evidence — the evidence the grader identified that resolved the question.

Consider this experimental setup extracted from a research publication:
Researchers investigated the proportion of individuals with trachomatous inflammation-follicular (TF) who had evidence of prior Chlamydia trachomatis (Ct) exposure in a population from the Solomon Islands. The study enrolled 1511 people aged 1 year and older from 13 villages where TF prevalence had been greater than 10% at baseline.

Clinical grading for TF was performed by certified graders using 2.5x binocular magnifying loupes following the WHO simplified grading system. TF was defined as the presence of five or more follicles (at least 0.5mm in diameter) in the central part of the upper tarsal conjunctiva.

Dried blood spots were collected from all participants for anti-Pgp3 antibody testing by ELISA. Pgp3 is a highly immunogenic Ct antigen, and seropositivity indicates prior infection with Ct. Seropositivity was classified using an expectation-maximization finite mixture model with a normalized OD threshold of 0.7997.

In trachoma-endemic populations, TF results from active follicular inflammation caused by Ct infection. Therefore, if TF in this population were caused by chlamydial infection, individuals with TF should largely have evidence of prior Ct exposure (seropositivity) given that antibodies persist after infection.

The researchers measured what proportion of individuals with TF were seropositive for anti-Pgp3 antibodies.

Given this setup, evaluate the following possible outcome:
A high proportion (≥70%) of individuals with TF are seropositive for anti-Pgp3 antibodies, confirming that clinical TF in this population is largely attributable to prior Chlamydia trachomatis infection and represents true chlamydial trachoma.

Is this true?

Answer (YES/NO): NO